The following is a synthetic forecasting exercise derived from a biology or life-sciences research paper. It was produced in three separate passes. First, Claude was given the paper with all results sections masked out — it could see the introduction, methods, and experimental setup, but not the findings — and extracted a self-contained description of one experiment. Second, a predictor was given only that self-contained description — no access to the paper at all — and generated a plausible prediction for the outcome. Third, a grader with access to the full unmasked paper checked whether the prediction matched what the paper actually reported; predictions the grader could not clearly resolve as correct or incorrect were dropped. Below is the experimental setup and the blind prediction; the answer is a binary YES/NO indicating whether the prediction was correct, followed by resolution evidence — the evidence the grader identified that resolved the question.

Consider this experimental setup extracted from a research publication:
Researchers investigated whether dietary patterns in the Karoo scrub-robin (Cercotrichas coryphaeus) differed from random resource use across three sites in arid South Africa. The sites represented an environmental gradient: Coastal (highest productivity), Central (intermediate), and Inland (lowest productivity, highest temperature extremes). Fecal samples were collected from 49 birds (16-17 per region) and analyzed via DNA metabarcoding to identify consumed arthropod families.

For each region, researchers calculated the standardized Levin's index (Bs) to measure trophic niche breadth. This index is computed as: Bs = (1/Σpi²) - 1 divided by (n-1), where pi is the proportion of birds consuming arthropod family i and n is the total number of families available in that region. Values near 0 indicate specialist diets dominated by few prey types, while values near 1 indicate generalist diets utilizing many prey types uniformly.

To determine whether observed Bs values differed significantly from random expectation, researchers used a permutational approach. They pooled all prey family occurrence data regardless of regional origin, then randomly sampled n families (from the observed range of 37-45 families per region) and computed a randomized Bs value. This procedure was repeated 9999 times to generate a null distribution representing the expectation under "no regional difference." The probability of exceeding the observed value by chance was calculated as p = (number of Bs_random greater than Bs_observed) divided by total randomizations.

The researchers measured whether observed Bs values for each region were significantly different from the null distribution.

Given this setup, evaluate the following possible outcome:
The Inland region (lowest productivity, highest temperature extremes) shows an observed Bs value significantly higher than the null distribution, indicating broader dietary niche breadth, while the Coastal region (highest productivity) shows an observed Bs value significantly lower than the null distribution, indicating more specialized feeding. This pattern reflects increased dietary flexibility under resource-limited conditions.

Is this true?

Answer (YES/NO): NO